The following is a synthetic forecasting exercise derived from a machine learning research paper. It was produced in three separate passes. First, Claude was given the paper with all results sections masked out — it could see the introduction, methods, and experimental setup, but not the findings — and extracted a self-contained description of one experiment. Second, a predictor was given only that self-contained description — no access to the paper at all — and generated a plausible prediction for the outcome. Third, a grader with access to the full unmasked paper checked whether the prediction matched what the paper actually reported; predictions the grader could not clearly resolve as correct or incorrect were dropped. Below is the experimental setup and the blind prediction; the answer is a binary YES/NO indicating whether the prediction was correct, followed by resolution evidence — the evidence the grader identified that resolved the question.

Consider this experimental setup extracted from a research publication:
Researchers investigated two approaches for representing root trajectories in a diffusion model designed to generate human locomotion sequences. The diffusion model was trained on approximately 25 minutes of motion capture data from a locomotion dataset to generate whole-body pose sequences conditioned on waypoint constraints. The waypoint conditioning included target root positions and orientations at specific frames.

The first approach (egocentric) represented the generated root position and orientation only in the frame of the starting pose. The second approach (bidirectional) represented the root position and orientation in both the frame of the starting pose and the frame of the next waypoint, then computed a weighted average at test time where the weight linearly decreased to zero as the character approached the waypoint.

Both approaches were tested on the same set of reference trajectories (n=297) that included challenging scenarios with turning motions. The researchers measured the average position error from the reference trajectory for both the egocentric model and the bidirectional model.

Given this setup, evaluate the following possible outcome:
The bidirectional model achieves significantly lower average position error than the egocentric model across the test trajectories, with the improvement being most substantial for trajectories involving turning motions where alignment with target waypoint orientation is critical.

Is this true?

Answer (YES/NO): YES